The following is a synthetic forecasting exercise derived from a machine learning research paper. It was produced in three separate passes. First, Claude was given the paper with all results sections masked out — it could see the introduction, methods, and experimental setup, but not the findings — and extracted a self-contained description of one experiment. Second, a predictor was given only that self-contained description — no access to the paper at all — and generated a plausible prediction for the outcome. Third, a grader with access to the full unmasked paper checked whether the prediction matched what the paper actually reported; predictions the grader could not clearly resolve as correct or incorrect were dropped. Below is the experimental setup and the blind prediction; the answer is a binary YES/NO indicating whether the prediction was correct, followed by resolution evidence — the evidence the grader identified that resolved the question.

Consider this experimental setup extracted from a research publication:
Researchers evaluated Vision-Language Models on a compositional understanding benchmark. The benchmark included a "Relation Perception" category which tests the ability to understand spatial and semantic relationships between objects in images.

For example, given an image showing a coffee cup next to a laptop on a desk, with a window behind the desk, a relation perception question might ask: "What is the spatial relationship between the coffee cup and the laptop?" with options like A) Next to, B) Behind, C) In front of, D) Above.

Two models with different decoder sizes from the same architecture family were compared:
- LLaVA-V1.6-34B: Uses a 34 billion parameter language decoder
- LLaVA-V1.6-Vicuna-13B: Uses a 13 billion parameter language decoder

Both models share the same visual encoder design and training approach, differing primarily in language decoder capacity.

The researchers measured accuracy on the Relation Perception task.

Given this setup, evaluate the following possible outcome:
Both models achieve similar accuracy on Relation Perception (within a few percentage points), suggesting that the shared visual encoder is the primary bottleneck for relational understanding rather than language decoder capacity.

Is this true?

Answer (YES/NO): NO